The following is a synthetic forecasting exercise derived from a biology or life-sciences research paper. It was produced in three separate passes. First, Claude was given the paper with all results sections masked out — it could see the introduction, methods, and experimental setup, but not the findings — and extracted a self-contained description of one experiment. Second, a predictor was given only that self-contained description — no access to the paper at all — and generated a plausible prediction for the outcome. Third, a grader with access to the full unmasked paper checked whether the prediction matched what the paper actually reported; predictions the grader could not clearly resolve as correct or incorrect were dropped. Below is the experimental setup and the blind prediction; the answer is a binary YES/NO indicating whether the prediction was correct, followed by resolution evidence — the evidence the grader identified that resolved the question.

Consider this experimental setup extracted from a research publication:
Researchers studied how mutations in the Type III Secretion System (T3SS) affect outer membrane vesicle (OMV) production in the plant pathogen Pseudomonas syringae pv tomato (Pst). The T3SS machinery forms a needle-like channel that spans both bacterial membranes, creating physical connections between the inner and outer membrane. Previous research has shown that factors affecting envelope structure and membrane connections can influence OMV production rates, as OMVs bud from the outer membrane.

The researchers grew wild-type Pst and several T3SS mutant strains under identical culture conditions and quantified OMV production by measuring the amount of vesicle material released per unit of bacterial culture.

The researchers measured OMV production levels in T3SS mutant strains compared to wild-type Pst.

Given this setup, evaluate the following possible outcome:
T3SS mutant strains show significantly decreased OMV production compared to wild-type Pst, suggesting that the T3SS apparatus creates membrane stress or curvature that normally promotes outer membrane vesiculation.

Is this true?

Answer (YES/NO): NO